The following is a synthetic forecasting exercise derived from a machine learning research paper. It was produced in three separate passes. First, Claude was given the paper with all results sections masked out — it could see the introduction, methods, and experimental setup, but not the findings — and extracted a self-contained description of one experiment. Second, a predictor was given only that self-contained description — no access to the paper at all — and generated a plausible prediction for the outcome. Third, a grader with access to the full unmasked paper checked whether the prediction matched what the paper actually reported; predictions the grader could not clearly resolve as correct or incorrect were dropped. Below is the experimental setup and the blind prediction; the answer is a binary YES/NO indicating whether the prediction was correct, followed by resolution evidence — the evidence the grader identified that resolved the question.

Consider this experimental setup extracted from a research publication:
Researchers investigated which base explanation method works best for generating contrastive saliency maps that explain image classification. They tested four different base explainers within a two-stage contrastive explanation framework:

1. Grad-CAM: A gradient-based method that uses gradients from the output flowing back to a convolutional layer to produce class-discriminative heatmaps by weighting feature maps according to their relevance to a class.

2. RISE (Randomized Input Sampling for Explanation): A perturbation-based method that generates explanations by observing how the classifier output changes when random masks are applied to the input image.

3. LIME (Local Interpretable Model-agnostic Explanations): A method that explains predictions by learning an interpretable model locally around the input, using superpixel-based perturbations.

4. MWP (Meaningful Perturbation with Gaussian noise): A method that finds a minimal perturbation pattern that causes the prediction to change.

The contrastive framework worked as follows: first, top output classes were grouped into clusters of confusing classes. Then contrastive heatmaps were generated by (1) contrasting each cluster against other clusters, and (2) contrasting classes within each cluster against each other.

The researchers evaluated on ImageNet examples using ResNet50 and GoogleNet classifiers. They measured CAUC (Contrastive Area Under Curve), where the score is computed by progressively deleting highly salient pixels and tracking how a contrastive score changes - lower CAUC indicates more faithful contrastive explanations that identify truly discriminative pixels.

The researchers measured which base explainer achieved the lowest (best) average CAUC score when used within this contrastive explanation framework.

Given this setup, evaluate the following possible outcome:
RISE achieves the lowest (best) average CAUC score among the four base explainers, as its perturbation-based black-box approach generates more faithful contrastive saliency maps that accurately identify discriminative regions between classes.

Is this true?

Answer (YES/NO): YES